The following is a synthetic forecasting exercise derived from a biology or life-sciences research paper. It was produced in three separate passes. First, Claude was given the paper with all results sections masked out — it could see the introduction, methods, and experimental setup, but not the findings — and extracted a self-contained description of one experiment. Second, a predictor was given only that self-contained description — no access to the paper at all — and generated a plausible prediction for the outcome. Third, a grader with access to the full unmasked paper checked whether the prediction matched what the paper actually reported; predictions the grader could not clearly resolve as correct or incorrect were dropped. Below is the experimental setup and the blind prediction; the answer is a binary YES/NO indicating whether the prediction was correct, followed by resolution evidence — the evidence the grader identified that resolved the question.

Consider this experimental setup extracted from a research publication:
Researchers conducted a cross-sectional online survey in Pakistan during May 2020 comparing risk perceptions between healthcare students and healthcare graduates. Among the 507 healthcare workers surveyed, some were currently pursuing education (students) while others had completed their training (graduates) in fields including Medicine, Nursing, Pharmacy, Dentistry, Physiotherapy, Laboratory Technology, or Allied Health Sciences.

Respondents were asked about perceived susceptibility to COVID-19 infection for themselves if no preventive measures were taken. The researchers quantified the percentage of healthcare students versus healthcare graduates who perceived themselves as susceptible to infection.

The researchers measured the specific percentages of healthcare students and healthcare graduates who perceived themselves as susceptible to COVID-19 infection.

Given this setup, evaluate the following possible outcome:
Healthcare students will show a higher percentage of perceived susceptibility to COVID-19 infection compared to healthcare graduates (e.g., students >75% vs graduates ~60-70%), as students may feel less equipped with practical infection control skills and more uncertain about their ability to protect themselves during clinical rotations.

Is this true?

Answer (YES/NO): NO